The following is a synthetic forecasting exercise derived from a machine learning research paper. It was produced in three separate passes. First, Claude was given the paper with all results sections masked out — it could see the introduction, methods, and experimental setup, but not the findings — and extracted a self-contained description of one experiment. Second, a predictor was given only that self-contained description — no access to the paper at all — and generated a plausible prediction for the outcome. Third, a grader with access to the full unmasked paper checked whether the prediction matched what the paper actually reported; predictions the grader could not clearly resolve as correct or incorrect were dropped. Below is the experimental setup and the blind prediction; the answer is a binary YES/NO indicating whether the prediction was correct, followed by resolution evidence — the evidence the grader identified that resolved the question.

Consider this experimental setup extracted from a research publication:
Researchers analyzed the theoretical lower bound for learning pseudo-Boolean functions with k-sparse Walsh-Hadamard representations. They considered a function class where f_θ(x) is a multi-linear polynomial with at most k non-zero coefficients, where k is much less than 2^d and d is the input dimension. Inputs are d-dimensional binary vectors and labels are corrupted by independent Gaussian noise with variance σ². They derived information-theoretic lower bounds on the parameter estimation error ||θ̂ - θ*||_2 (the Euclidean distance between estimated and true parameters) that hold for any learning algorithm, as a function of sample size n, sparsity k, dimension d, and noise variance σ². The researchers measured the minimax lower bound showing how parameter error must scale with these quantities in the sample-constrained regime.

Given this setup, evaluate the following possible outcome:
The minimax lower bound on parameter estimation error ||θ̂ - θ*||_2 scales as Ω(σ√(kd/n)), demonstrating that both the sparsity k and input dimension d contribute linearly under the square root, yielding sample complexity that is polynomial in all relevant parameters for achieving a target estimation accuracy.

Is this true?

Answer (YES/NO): YES